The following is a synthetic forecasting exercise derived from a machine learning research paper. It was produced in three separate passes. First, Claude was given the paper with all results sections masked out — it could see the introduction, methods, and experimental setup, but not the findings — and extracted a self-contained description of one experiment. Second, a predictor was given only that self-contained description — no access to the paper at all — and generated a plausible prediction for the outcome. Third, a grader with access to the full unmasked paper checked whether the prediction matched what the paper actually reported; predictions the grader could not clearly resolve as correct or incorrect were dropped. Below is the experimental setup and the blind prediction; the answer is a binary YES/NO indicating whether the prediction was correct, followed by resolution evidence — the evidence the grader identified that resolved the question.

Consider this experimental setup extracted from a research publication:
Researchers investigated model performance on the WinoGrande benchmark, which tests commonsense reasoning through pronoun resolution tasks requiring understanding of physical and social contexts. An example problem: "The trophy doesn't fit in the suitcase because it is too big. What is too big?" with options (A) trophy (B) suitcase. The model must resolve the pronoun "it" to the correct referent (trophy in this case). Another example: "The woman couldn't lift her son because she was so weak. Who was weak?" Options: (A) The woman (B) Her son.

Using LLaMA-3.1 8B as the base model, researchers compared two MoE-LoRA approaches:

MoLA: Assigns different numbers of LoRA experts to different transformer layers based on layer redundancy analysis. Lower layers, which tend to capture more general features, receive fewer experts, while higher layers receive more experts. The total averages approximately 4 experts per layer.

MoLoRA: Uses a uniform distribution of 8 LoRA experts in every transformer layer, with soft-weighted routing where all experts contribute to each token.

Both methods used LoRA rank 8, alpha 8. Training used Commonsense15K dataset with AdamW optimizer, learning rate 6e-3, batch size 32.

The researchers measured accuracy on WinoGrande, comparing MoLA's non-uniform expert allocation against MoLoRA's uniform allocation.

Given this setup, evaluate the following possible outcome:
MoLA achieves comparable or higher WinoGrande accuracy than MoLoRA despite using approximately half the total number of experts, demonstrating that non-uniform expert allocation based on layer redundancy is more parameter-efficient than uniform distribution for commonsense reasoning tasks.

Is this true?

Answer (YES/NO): NO